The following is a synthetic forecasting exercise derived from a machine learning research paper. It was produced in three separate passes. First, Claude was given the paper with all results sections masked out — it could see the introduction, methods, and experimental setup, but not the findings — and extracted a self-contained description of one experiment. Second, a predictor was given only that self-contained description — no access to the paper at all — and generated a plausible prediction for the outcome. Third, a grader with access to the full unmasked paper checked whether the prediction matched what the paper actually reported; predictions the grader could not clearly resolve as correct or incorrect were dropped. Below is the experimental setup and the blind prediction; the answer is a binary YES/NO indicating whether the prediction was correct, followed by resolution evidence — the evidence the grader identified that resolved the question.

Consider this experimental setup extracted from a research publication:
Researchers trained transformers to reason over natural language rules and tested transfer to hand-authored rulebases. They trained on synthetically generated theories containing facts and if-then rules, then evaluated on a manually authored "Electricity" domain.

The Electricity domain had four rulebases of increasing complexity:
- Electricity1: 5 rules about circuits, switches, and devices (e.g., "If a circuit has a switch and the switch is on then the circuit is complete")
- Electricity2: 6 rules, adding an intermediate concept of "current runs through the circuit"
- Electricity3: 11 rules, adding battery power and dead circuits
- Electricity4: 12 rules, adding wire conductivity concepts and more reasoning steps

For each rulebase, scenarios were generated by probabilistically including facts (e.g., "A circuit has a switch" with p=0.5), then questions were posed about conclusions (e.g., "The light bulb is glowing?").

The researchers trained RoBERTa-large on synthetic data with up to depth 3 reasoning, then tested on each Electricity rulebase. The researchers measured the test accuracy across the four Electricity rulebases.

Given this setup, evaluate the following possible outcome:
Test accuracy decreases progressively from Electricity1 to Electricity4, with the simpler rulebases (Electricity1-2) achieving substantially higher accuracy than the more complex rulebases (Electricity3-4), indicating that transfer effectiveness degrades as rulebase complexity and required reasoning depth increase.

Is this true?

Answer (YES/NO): NO